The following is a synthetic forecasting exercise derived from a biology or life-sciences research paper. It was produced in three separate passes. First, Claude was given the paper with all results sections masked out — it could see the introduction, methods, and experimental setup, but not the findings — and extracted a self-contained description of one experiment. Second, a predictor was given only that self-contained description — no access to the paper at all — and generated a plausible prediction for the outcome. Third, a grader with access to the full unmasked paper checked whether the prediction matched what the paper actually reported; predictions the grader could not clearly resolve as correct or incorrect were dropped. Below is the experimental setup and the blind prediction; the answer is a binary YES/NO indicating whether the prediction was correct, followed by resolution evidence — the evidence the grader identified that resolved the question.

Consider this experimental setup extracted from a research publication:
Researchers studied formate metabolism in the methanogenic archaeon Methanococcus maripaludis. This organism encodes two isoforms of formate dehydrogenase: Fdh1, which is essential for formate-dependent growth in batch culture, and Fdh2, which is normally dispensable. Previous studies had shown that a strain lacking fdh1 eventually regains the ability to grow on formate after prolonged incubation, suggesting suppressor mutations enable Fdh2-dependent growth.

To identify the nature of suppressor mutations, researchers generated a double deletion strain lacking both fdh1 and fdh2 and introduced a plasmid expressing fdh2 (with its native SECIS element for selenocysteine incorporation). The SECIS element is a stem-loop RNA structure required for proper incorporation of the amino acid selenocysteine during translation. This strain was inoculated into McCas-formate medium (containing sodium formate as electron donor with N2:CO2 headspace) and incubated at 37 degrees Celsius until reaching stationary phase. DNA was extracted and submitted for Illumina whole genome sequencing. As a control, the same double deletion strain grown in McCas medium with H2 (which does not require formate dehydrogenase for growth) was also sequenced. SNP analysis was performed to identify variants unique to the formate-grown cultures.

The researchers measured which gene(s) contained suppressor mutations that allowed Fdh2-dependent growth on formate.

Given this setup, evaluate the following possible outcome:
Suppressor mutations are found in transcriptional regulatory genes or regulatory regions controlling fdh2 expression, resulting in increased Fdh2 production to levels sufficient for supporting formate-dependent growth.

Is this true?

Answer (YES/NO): NO